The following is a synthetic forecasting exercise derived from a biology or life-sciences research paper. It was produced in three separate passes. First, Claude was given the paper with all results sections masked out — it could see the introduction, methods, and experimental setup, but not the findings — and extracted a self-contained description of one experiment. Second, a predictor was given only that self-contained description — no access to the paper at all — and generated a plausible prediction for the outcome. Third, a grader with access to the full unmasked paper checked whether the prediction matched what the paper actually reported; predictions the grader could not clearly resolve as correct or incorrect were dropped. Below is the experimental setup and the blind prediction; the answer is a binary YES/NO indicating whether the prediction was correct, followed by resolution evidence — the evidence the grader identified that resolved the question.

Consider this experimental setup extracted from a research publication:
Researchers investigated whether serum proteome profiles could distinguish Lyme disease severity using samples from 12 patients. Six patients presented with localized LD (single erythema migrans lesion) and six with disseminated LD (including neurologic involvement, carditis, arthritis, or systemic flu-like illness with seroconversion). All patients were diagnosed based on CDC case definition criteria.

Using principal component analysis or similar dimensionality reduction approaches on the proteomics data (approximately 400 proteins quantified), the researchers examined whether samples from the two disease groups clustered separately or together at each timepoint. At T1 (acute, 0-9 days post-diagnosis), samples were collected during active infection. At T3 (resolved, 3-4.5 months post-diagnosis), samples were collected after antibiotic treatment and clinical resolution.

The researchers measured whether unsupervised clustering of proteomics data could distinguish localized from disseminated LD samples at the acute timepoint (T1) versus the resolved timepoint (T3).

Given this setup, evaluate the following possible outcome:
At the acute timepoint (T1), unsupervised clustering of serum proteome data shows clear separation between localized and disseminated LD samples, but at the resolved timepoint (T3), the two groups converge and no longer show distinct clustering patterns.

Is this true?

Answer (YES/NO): YES